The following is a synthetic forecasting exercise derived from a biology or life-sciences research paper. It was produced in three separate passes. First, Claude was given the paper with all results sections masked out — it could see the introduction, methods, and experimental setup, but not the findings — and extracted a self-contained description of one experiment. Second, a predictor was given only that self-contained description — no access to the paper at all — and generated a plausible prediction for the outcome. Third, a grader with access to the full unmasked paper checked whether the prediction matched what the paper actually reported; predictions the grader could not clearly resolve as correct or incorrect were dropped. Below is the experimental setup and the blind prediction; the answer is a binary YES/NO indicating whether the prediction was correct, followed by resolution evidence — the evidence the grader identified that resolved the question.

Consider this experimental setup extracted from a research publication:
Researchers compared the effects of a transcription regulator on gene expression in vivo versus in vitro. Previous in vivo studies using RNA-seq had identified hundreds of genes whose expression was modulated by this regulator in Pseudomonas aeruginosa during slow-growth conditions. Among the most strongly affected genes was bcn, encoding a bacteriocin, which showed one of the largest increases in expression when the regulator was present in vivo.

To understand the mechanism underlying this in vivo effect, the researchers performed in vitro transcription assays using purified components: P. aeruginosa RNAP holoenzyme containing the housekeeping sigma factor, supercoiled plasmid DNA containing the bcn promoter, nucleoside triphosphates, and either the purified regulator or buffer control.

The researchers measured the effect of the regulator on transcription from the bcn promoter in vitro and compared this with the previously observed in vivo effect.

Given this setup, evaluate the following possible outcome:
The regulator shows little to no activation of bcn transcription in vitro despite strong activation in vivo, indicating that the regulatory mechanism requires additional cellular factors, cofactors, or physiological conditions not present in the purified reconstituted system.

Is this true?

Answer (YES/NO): NO